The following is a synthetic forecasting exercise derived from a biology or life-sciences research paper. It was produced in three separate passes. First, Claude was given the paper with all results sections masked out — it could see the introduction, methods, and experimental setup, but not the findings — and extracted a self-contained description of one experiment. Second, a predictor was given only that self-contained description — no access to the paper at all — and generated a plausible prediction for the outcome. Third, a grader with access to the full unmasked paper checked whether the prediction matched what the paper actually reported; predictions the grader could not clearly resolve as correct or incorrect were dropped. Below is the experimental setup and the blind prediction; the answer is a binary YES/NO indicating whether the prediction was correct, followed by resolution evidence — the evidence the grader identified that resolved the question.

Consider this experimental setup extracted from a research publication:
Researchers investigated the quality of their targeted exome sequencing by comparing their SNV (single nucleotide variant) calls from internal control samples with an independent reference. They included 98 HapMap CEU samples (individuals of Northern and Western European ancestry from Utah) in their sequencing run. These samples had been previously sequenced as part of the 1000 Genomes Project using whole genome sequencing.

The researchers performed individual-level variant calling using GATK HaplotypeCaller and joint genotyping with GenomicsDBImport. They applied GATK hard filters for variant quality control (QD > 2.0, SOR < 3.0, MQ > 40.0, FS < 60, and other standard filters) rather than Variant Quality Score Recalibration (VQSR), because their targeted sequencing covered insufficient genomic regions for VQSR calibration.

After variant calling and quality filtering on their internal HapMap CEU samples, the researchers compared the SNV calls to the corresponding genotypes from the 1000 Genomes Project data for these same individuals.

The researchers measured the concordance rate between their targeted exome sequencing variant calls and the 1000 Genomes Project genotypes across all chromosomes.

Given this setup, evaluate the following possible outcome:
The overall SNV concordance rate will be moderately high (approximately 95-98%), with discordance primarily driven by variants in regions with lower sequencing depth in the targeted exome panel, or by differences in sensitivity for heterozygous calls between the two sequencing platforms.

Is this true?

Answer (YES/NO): NO